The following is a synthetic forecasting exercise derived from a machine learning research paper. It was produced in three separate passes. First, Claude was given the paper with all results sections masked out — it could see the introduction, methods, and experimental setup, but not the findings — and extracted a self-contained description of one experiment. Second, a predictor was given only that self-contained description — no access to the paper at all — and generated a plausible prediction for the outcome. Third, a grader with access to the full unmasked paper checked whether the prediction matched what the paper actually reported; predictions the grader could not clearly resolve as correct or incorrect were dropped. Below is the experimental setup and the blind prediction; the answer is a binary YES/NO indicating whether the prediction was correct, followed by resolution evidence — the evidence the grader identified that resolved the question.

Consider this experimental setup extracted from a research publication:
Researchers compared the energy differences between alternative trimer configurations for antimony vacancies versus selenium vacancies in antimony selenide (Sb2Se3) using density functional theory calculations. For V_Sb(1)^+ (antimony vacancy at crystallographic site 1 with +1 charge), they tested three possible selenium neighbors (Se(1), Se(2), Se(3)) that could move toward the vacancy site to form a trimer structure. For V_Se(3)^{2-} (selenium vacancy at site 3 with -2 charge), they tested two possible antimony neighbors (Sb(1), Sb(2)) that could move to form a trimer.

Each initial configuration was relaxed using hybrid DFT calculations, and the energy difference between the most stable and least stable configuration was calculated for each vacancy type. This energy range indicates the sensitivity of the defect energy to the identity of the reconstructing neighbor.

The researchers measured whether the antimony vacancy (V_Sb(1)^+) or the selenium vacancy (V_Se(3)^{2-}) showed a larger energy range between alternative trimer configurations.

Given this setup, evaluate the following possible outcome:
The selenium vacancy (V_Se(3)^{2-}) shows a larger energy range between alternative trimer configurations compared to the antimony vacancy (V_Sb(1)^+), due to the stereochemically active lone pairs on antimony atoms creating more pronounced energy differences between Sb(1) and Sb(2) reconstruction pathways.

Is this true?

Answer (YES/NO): NO